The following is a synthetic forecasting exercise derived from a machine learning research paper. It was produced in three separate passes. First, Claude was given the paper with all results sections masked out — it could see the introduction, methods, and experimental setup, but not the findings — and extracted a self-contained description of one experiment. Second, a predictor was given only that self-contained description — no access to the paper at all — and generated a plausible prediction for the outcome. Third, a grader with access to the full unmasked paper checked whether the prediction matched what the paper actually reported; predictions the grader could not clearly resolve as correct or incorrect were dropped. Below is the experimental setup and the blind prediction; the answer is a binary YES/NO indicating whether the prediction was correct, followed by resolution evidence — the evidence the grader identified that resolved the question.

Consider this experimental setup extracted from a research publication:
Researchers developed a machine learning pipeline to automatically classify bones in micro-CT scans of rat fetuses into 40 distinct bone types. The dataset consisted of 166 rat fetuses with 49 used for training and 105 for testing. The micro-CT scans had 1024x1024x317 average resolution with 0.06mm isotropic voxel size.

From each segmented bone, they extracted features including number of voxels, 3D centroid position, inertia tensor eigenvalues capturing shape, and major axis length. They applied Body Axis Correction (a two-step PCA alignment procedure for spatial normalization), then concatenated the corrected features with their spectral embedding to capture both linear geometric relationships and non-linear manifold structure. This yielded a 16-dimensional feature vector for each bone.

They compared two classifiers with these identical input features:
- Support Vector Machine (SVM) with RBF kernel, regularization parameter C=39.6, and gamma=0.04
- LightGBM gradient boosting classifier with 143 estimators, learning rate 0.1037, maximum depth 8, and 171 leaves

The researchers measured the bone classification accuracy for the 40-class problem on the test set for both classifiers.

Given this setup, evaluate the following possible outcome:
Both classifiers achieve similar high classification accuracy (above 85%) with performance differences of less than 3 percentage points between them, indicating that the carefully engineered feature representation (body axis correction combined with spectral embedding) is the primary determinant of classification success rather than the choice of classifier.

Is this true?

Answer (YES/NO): NO